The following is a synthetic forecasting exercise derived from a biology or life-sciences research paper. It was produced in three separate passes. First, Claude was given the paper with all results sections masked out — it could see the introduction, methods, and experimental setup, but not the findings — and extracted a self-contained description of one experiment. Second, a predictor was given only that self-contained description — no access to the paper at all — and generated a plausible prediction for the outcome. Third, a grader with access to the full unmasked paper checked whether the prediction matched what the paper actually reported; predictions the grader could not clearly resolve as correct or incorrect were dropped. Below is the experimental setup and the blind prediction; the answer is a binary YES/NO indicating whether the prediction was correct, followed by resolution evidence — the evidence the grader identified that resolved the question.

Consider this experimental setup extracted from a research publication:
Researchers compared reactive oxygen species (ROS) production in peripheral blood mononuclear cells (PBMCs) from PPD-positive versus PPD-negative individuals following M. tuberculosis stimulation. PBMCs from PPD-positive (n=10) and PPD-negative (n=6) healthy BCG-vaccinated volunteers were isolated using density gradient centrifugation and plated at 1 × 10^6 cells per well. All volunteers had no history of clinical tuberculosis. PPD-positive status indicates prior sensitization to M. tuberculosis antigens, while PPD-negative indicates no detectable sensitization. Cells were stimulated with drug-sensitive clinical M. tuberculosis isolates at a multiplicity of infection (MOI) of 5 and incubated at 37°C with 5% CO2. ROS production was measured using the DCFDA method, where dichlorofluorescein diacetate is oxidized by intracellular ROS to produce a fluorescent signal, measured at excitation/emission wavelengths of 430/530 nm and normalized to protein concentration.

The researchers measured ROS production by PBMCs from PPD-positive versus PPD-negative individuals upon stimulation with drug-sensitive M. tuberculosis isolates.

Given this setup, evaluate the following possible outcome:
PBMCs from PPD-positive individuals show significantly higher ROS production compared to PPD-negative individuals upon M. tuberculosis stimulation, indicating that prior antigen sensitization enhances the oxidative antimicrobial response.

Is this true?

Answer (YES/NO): NO